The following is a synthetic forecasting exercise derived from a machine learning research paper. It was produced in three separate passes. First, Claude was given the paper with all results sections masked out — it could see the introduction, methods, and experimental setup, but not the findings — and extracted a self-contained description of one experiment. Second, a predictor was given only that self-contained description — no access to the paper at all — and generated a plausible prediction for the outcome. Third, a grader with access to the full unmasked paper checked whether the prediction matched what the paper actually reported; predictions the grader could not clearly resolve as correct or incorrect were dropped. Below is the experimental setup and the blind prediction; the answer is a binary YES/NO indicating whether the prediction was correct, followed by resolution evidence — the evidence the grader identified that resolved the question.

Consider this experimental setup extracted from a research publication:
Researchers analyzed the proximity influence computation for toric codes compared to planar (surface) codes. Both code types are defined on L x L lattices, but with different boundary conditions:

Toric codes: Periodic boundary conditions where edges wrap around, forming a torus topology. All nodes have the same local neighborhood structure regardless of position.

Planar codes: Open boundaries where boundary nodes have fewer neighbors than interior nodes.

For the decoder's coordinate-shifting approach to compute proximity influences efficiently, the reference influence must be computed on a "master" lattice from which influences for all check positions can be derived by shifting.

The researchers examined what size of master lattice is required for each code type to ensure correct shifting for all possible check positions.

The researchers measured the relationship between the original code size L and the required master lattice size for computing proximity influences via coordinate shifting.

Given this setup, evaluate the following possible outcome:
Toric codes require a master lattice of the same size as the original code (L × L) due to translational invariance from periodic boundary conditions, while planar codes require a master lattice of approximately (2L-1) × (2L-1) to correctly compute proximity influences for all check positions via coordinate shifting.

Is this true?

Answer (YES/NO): NO